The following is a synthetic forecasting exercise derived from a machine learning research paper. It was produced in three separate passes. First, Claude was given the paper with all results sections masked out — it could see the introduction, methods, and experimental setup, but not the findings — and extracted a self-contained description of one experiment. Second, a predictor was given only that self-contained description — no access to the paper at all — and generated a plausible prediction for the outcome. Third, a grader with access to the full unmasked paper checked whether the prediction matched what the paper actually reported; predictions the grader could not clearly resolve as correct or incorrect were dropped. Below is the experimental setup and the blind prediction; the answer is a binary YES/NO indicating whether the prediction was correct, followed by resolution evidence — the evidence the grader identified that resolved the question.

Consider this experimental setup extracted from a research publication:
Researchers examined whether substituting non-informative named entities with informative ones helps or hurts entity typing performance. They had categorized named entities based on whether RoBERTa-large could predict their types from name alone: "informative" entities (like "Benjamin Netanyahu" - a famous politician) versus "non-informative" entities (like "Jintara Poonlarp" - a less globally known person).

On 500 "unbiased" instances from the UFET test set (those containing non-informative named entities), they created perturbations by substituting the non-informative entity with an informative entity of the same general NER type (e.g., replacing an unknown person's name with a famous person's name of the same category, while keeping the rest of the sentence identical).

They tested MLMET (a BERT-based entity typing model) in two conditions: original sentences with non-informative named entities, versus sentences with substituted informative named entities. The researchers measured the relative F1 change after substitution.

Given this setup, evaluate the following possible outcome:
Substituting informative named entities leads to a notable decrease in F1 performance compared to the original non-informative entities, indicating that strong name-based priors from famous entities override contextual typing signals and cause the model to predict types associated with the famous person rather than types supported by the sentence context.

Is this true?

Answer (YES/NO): NO